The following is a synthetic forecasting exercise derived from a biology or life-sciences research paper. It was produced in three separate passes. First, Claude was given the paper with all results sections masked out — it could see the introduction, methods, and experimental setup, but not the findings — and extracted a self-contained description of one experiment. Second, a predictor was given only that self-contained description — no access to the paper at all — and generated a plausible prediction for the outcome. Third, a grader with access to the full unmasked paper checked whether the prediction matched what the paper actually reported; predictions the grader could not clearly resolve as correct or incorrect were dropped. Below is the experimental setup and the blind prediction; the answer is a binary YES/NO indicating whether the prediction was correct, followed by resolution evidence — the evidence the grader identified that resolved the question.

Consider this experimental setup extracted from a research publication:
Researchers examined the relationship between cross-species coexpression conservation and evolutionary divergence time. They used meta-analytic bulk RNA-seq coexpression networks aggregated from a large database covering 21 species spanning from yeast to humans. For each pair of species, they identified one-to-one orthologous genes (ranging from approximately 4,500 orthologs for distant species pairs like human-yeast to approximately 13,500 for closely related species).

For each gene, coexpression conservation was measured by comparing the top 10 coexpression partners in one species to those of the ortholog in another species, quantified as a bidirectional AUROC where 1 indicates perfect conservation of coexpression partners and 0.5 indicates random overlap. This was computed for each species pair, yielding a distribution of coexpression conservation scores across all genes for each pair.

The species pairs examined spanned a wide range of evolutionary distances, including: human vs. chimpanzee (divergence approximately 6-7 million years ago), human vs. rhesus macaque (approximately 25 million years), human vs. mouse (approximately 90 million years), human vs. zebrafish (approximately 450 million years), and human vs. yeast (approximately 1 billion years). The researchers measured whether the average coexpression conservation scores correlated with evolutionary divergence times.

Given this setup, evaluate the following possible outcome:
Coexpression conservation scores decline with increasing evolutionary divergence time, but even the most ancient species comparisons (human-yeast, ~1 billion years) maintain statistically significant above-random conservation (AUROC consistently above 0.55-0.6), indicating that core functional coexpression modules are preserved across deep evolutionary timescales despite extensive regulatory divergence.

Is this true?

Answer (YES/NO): YES